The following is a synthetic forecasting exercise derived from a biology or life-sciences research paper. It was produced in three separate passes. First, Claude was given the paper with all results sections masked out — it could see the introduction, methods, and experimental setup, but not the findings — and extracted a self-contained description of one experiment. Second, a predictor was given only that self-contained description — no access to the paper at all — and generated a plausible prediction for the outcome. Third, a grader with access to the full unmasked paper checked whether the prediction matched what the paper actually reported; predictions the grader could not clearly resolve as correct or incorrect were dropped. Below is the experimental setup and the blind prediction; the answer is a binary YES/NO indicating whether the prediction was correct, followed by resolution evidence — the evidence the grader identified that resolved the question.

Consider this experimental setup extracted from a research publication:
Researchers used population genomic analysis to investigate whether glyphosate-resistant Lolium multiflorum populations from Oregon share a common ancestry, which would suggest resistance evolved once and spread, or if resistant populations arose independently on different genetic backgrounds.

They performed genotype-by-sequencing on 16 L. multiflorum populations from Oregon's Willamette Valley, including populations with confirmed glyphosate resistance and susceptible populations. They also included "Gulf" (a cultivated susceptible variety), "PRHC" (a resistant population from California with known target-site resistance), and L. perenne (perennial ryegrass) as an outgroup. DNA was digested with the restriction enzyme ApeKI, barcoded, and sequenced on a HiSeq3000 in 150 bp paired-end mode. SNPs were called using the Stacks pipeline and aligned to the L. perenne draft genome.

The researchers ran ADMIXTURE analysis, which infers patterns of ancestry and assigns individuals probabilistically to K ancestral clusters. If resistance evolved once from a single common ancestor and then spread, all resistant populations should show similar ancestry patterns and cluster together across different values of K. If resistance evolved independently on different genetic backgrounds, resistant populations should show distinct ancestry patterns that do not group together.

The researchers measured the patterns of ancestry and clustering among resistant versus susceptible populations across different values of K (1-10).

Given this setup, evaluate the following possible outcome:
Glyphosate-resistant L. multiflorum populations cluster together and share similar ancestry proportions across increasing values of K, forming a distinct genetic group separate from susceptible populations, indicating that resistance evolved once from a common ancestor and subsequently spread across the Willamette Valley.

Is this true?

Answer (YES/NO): NO